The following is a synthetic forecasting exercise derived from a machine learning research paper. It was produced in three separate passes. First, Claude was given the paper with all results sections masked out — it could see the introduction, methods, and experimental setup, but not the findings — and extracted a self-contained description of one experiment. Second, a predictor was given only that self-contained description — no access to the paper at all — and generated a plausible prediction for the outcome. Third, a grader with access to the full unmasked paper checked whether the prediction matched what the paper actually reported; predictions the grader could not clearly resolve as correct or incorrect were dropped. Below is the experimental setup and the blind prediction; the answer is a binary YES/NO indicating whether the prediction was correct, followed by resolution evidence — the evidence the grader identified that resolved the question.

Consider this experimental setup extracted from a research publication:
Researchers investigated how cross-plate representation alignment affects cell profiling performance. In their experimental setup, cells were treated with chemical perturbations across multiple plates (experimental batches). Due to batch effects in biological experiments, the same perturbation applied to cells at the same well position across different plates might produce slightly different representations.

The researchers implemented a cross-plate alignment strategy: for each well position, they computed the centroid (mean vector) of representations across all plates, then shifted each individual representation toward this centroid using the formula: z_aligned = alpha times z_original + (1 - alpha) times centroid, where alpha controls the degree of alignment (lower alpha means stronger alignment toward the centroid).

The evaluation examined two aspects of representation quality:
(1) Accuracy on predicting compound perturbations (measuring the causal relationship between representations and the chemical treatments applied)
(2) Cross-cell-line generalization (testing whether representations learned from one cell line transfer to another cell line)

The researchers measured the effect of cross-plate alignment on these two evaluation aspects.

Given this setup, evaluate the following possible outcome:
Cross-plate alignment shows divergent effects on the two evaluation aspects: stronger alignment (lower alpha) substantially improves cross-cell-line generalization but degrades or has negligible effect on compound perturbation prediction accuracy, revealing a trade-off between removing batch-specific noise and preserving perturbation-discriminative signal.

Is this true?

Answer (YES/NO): NO